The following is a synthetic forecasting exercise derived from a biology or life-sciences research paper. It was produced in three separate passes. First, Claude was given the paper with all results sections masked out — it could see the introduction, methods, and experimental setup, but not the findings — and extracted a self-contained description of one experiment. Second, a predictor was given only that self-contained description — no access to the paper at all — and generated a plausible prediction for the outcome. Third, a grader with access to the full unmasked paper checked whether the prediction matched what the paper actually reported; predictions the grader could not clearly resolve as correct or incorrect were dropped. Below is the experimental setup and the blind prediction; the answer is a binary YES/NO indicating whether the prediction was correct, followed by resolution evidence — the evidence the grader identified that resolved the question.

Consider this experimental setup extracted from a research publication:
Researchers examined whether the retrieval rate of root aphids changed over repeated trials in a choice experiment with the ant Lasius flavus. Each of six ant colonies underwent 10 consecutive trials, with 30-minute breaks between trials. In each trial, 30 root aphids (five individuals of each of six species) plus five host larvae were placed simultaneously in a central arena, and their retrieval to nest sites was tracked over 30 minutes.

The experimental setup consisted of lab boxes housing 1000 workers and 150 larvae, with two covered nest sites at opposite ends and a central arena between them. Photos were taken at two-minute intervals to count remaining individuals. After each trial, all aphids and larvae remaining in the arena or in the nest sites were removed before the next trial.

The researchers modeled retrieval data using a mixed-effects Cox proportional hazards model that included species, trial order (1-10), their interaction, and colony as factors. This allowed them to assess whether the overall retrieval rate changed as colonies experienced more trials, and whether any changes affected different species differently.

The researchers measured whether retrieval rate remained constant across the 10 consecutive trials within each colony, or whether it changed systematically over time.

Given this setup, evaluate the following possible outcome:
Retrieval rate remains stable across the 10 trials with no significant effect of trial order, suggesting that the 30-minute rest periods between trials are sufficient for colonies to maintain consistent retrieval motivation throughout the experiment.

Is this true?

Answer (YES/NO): NO